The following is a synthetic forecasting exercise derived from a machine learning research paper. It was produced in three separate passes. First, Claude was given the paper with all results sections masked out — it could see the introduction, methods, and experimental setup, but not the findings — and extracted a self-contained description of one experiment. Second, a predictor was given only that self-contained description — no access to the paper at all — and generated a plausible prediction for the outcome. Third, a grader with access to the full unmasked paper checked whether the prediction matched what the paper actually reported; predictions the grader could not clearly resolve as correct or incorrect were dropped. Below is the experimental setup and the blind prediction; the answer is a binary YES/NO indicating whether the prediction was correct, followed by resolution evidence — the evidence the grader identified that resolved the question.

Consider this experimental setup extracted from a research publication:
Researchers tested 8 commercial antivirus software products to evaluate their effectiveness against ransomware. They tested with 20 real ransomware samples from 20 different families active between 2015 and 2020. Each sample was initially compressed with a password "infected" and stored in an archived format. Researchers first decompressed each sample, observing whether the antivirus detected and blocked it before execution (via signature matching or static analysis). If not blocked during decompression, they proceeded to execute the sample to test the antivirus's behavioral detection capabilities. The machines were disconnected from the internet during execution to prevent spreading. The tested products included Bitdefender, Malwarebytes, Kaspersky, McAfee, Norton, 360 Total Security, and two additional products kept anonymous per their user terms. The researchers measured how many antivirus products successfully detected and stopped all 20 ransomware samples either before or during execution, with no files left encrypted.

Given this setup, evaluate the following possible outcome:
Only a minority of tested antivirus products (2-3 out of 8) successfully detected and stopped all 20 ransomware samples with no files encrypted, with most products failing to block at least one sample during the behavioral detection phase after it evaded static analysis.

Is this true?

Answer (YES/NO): NO